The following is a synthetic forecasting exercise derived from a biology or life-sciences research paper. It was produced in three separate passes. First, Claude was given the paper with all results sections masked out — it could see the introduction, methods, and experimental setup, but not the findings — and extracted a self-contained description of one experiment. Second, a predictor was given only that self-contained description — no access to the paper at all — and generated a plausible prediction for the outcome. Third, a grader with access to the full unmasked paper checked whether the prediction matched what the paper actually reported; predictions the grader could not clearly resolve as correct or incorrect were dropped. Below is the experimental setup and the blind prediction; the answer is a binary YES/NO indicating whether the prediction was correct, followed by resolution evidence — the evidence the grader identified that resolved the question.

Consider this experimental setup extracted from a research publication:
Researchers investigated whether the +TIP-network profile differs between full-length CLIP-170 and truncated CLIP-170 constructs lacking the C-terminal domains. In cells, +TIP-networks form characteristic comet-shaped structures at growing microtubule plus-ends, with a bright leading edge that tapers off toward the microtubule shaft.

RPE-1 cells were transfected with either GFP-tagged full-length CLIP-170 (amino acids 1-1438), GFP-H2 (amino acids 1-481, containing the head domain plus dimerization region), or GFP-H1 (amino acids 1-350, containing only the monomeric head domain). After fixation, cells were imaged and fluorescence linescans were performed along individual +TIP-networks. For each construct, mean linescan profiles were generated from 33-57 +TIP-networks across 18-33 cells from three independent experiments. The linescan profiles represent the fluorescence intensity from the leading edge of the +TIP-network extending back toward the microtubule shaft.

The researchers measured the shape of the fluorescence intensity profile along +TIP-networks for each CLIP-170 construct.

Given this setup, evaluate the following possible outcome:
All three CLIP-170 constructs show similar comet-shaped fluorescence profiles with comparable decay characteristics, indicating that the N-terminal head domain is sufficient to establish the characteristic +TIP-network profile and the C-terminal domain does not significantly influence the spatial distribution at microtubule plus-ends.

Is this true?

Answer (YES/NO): NO